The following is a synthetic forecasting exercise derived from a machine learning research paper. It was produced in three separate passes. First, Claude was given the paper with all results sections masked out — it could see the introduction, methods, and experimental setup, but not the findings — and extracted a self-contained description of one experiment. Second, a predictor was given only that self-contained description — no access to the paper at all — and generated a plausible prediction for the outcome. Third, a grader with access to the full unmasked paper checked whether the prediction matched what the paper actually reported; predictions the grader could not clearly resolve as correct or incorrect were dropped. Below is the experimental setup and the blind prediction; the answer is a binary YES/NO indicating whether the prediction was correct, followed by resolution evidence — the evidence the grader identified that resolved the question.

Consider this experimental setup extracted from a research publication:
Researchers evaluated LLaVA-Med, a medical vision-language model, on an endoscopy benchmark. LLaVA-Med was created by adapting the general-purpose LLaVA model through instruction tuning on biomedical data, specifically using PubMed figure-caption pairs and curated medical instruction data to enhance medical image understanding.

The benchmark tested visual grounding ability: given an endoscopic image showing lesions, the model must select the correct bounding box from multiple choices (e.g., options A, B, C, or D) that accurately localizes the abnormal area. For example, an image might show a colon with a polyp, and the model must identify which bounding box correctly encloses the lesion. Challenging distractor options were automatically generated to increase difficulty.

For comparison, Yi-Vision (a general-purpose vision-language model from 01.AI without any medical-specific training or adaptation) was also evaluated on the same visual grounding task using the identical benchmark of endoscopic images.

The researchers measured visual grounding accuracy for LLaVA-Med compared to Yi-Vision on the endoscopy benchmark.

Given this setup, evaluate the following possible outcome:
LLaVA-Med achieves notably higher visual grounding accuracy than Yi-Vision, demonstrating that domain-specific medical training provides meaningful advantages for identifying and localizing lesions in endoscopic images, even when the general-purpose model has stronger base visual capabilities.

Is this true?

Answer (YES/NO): NO